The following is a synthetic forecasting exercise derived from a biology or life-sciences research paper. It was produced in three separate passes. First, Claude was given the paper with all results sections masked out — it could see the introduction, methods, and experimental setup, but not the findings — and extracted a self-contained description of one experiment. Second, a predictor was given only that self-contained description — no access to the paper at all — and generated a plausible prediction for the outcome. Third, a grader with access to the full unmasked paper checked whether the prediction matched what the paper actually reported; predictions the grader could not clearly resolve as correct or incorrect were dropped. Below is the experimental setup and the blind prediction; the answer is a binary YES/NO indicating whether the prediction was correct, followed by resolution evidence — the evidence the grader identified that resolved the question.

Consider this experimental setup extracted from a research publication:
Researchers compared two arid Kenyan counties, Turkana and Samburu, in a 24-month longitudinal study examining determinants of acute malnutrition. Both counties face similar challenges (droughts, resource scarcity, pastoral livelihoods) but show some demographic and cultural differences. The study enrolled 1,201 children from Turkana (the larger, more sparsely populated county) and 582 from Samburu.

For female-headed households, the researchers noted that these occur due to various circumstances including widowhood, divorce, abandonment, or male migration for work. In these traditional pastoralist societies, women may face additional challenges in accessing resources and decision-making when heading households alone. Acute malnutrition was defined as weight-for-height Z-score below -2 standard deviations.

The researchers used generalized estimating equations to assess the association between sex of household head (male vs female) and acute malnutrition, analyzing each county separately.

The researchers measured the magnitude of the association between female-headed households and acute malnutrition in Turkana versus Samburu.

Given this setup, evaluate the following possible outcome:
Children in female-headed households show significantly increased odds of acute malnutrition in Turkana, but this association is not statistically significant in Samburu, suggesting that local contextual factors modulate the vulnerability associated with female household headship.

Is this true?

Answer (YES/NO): NO